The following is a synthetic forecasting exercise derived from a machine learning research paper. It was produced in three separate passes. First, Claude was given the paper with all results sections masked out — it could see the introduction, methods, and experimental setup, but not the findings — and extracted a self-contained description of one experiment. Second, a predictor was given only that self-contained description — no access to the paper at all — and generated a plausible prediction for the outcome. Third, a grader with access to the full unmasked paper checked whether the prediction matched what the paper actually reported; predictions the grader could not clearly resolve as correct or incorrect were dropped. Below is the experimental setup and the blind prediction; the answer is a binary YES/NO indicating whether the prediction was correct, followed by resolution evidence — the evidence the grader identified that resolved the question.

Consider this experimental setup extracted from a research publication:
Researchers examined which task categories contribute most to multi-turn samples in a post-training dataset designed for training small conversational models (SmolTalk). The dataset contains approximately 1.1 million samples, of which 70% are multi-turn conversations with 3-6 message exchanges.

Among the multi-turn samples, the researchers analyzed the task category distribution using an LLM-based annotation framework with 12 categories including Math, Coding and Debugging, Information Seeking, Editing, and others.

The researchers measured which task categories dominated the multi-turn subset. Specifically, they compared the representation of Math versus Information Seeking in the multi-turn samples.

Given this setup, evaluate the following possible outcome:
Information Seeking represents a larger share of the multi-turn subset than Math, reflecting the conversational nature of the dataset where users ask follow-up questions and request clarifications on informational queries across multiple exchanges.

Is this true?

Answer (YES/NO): YES